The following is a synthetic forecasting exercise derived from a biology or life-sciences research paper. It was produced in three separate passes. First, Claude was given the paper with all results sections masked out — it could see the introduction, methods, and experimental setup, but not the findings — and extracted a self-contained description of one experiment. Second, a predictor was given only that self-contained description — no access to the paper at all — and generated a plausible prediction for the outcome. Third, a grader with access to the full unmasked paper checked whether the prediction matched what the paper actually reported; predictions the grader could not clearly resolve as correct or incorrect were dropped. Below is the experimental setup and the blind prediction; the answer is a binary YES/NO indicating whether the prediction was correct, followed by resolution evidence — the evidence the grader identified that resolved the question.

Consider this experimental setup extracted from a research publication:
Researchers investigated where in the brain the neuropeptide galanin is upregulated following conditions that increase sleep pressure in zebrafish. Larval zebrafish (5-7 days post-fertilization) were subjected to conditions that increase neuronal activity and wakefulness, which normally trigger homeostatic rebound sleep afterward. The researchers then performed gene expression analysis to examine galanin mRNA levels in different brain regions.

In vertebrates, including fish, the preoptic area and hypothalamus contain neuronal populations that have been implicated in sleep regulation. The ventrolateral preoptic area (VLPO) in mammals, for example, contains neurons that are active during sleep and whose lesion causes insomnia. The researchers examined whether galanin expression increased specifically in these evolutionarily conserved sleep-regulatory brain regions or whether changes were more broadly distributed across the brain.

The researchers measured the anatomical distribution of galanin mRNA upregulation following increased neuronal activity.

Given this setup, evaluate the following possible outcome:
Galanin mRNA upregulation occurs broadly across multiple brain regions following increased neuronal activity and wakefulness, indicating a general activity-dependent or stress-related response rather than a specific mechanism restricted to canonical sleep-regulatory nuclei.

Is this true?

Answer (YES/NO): NO